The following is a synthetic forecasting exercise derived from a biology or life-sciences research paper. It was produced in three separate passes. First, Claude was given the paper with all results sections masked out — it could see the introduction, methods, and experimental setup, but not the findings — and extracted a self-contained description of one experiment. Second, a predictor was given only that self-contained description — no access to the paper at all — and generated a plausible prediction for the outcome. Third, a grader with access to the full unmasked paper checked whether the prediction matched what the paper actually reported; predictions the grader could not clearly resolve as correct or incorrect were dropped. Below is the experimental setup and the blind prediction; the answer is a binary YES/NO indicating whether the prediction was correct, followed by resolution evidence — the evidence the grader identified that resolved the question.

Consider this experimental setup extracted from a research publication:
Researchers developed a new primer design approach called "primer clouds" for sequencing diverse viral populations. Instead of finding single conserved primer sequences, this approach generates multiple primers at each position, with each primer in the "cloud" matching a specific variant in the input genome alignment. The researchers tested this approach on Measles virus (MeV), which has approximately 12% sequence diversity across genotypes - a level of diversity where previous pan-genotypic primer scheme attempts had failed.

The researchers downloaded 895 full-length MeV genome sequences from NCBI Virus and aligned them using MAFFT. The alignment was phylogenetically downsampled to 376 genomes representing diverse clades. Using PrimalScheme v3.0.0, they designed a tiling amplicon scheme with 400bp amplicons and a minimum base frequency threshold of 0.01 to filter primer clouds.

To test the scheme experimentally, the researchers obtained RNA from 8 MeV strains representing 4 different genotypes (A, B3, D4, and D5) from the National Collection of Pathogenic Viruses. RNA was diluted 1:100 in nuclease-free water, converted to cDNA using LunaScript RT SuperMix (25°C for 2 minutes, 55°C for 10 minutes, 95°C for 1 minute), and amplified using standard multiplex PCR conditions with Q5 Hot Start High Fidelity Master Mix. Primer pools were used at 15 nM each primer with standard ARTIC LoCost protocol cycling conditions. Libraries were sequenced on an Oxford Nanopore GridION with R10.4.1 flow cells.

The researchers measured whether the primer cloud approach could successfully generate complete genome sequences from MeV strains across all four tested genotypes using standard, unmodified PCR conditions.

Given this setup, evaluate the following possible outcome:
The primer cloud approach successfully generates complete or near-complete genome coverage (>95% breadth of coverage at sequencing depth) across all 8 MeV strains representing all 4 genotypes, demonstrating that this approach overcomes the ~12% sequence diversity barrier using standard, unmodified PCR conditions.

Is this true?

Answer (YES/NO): YES